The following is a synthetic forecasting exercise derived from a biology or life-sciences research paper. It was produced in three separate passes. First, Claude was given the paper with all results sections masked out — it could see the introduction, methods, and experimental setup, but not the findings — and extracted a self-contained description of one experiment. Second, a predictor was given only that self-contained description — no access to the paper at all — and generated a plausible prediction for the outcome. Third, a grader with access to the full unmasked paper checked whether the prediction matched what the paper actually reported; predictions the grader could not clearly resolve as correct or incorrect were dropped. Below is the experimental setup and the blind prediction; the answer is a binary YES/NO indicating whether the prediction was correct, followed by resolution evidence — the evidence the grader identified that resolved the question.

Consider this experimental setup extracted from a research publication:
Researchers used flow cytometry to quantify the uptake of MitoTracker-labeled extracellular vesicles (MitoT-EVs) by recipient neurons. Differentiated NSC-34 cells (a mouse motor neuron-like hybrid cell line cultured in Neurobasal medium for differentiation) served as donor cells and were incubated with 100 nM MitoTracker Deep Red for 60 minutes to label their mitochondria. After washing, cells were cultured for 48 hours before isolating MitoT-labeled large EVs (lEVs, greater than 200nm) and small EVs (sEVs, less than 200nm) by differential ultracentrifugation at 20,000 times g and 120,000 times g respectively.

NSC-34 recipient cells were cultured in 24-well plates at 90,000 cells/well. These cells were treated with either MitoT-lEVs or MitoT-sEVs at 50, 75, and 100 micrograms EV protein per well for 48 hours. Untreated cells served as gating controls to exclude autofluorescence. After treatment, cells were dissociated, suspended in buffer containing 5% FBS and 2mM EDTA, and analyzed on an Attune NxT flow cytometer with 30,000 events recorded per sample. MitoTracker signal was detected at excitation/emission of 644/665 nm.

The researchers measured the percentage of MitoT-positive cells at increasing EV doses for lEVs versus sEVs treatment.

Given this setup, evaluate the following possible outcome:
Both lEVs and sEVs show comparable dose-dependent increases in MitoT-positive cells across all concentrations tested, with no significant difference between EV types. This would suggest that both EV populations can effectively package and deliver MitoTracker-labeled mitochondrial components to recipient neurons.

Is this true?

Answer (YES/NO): NO